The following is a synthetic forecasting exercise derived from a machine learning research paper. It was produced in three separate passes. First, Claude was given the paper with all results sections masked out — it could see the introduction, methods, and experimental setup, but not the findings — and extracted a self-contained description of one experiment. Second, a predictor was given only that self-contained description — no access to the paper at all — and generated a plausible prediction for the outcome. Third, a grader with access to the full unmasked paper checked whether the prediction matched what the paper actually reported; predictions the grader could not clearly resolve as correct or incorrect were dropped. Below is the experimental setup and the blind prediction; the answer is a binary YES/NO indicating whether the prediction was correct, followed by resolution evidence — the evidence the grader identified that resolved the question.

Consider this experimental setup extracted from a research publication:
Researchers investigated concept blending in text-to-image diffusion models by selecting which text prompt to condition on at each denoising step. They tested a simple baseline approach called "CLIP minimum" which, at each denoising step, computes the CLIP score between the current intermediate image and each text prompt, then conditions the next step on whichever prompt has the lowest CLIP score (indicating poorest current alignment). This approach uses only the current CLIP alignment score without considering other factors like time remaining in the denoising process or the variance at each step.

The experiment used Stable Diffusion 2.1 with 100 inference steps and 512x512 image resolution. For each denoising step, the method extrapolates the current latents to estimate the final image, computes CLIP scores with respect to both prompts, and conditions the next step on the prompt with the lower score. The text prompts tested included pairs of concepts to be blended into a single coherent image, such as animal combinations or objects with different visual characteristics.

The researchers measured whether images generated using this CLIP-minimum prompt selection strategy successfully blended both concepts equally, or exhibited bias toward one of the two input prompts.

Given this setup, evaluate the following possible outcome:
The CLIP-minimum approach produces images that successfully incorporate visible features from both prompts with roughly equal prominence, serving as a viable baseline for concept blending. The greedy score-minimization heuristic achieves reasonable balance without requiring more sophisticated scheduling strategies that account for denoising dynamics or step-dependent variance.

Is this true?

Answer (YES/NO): NO